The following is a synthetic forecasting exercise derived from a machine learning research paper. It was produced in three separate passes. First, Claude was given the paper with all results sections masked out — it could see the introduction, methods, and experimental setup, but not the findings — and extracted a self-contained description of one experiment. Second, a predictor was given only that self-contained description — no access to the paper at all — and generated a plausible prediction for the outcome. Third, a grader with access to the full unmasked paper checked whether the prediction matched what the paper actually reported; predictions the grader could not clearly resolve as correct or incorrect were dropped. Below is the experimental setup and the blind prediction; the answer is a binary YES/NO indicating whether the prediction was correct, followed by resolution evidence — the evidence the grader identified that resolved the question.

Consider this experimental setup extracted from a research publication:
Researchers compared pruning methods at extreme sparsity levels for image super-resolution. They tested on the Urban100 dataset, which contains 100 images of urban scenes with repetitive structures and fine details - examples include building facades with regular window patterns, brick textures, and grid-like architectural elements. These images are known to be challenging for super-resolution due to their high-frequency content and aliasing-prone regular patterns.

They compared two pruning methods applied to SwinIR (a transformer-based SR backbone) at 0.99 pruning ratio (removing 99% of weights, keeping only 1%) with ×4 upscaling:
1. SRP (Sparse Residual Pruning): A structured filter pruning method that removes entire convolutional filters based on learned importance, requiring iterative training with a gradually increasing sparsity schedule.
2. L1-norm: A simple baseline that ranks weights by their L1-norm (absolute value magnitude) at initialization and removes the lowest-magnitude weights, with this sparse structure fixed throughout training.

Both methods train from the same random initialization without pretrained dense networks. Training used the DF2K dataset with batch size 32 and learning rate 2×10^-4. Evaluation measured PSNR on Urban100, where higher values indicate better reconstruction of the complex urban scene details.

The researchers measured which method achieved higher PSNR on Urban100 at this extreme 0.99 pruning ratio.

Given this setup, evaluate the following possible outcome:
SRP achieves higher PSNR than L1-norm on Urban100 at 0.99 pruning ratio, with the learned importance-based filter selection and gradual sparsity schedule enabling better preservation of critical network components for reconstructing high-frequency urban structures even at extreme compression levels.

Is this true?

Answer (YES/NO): NO